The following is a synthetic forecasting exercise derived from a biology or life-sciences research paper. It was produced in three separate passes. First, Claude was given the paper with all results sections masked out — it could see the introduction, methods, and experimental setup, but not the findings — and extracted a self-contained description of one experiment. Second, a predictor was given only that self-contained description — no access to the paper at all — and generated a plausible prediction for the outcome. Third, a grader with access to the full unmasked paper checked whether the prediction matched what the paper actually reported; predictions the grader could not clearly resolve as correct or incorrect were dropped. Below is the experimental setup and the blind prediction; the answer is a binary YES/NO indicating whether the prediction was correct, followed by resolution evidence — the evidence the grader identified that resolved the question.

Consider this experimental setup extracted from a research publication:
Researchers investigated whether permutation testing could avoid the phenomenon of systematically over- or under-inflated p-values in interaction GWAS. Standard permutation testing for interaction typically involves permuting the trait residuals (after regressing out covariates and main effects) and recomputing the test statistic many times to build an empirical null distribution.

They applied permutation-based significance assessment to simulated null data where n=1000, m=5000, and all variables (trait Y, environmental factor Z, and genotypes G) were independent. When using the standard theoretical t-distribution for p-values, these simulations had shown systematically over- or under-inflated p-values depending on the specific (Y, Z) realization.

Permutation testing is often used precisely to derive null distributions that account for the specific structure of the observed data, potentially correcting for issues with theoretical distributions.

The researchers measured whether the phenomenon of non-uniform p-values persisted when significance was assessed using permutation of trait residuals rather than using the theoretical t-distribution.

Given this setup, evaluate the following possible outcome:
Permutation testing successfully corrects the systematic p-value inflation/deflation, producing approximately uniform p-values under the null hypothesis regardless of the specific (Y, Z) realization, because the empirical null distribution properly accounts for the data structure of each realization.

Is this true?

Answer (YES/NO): NO